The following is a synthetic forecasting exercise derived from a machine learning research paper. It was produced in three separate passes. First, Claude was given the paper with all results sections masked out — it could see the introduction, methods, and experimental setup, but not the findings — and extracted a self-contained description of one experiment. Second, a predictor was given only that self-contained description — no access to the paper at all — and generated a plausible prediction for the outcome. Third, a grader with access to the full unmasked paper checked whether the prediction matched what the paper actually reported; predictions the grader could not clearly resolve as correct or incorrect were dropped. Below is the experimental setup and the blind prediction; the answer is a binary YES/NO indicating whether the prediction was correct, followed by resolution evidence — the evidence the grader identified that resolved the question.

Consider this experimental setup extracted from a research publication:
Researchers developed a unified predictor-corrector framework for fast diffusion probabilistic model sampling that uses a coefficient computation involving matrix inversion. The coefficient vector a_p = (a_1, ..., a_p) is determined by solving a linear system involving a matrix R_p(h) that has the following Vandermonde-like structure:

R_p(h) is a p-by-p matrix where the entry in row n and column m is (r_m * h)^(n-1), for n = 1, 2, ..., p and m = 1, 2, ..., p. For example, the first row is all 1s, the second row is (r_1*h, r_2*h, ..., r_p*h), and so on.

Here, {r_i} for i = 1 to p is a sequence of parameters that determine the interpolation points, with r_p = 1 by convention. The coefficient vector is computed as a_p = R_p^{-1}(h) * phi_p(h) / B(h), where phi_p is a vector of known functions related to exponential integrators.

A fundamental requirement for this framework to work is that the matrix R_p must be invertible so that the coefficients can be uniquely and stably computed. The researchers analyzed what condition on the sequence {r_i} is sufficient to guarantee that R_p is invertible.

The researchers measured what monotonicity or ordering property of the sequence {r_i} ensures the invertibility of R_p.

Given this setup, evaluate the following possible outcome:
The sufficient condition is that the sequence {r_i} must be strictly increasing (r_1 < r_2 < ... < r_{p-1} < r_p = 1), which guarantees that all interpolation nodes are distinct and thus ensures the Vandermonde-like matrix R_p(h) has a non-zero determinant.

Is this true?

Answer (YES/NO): YES